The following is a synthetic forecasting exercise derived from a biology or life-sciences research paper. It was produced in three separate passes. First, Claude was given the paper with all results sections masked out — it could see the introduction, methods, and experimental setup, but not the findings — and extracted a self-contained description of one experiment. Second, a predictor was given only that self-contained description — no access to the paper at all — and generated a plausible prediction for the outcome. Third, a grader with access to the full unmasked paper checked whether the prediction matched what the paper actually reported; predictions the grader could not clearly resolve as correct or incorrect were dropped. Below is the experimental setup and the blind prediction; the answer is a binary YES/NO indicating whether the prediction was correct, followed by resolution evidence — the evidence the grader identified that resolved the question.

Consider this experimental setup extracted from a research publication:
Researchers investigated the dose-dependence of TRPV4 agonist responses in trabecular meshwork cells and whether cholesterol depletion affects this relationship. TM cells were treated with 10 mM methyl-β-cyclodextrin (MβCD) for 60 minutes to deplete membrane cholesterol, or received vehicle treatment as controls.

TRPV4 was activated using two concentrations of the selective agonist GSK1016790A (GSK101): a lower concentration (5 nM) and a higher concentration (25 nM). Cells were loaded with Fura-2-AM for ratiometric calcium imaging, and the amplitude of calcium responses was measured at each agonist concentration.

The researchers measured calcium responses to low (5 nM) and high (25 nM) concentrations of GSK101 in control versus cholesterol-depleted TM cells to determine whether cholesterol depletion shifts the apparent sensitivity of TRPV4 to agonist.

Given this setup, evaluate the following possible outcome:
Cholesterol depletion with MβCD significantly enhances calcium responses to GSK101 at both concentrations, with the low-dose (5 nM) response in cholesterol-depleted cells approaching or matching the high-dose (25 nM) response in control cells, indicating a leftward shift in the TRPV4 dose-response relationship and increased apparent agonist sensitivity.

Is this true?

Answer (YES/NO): NO